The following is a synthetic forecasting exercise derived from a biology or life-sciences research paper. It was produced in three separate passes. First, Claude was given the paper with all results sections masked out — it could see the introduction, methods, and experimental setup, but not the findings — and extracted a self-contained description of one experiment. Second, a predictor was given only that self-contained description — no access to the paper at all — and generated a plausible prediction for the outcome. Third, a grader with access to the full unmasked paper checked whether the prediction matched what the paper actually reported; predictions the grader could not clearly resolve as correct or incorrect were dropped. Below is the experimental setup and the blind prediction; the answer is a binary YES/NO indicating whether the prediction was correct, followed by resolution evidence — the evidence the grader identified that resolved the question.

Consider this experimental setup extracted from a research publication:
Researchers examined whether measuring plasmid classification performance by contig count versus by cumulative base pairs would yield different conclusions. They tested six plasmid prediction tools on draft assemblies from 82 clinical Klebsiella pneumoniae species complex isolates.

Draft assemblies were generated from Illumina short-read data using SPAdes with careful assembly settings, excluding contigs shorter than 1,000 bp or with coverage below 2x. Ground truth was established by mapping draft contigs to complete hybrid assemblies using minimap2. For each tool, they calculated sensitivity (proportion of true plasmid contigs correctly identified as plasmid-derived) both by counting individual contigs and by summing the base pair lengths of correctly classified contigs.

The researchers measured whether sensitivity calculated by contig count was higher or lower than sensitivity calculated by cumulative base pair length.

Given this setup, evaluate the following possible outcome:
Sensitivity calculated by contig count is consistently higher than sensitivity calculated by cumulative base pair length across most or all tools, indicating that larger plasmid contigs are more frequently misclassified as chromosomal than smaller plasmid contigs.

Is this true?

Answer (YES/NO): NO